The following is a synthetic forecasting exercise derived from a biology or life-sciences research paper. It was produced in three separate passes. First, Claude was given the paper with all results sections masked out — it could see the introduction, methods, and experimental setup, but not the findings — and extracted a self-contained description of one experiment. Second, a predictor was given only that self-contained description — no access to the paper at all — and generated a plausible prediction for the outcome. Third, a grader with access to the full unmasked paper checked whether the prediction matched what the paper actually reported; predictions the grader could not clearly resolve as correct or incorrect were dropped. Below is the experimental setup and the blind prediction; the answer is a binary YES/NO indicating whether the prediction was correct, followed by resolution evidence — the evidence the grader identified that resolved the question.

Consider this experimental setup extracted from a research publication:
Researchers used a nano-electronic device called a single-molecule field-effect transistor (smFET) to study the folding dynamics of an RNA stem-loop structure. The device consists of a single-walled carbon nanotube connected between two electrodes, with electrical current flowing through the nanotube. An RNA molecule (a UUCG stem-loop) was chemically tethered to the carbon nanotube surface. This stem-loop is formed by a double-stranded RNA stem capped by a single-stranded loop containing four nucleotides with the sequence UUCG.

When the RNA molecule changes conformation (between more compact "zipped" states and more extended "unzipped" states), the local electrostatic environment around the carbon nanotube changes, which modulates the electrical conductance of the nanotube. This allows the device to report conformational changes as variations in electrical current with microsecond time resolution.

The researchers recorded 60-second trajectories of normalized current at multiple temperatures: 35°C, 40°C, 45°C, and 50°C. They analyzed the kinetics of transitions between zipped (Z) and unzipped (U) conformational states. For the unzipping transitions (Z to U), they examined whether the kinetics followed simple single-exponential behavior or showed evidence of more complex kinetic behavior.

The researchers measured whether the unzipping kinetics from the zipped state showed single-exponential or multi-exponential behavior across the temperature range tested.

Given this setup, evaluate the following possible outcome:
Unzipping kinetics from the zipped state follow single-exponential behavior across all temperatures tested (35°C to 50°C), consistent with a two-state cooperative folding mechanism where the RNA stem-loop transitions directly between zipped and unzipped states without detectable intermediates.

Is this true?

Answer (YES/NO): NO